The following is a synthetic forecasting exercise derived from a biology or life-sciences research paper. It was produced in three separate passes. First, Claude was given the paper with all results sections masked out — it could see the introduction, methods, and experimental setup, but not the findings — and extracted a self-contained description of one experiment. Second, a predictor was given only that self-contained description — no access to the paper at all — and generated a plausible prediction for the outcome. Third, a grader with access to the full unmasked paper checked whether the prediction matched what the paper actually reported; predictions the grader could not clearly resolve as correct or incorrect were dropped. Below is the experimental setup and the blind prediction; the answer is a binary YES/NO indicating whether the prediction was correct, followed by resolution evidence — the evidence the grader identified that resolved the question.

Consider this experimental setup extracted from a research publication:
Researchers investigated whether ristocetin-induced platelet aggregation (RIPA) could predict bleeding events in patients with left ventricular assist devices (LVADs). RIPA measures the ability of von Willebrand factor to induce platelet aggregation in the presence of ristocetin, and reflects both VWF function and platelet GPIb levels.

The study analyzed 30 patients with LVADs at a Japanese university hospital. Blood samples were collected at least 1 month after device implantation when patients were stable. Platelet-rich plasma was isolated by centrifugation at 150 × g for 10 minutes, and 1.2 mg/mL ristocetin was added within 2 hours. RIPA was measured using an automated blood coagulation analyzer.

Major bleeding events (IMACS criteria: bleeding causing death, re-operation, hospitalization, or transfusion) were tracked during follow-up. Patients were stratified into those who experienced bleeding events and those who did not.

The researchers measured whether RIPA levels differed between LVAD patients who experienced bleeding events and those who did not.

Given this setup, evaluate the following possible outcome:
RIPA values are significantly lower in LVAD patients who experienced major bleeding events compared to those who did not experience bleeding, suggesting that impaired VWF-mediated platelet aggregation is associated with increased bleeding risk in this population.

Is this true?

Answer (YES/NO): YES